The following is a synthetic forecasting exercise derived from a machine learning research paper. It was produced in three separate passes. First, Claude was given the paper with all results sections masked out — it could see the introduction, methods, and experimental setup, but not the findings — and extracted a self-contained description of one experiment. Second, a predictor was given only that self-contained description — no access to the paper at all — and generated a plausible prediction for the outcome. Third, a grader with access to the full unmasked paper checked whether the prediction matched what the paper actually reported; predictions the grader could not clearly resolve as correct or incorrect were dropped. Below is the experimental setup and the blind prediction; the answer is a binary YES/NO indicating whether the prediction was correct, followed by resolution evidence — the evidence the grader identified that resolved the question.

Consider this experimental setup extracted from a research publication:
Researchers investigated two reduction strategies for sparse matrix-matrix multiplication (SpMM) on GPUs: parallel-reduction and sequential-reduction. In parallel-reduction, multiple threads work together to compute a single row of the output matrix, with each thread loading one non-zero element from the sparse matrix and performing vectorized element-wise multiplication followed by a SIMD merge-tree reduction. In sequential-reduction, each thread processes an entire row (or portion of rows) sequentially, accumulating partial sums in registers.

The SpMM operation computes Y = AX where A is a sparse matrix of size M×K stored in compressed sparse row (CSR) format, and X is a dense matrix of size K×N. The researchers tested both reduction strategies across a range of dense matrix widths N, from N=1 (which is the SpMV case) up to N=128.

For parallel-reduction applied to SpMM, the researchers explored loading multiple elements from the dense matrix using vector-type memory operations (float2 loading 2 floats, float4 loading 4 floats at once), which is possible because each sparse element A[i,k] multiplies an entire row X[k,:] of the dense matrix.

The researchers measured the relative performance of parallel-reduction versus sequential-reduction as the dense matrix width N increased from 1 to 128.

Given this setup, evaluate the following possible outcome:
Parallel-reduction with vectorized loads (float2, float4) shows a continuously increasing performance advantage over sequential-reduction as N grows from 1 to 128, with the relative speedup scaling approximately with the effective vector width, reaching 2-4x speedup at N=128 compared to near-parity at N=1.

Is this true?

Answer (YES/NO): NO